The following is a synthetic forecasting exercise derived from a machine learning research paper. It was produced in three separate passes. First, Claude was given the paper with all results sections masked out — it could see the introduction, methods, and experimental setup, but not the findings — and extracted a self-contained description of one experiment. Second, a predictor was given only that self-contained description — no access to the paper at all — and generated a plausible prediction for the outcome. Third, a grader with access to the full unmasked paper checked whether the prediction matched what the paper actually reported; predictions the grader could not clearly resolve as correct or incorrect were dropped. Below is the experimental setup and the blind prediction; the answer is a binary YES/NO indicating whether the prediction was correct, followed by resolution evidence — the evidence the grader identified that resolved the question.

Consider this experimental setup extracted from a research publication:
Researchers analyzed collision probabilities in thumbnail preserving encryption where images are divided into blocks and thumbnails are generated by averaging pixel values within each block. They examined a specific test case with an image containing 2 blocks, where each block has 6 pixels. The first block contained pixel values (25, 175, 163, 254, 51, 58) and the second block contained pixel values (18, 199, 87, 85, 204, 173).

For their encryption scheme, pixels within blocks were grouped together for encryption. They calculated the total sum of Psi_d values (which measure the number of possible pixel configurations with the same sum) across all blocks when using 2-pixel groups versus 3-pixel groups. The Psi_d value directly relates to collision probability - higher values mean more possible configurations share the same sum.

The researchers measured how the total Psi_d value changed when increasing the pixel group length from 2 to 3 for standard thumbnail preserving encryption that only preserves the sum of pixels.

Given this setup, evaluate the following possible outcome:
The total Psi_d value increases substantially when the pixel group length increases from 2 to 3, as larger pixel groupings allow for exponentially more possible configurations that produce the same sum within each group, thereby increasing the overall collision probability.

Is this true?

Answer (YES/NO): YES